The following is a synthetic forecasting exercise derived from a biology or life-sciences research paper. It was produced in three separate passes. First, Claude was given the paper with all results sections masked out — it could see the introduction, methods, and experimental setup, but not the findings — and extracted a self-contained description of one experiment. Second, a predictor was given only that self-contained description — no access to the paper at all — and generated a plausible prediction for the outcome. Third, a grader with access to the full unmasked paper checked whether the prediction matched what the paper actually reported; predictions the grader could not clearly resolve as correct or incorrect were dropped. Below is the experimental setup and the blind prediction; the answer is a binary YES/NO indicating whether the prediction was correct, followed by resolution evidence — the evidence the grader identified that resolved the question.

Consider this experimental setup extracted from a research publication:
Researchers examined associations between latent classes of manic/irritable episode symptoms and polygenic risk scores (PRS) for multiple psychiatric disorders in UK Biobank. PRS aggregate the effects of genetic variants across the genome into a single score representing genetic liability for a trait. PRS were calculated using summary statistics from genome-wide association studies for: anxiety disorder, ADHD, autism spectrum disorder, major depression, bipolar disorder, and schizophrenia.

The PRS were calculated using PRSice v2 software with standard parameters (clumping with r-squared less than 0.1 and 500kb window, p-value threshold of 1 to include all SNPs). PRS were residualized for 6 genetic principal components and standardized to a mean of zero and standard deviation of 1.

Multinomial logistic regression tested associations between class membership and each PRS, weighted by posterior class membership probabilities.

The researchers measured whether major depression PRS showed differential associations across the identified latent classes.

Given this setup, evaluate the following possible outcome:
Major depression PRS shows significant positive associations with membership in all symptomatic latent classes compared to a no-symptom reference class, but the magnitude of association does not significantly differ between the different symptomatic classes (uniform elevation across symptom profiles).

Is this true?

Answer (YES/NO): NO